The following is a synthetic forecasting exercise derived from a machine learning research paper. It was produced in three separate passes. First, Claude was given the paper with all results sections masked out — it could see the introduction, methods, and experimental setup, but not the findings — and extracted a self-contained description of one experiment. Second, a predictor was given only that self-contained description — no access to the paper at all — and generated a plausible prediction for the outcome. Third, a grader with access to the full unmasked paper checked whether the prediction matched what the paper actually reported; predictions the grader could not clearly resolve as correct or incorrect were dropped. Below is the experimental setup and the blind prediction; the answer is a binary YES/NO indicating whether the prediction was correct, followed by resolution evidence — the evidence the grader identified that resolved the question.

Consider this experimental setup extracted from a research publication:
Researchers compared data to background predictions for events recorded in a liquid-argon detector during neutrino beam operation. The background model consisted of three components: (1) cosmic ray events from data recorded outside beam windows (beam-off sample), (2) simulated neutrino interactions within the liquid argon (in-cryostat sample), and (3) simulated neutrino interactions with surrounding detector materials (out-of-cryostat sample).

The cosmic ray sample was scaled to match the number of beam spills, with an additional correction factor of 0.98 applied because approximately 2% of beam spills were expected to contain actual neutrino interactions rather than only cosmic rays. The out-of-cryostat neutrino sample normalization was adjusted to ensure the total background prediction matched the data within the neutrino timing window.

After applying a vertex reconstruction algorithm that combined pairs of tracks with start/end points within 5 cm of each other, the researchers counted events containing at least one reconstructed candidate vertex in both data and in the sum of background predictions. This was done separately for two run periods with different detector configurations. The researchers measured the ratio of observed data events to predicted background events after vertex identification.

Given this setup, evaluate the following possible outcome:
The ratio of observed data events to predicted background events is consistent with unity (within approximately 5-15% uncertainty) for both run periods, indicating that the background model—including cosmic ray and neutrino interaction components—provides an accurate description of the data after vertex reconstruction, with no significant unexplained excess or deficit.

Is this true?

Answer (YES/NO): YES